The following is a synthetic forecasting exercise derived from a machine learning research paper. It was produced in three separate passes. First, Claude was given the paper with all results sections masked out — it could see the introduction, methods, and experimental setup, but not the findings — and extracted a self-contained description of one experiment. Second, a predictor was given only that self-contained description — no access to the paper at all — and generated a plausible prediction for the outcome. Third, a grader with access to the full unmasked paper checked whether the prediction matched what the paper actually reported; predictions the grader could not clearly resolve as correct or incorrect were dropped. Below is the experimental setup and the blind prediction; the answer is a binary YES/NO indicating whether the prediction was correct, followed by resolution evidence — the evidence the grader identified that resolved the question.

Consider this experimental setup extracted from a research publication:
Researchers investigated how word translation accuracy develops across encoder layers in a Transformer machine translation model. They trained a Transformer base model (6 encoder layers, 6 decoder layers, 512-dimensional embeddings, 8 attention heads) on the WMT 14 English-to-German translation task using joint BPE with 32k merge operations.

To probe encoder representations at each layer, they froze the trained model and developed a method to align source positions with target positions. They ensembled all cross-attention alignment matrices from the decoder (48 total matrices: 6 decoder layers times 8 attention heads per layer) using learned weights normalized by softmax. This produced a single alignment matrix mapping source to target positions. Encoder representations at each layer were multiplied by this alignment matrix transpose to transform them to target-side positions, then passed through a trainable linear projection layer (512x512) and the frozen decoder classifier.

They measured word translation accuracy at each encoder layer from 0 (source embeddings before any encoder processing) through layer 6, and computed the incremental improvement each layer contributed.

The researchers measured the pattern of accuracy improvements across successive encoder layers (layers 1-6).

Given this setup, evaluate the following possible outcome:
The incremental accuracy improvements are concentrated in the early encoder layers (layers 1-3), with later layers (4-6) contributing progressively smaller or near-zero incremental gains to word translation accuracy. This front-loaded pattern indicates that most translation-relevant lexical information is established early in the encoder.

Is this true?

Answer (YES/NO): NO